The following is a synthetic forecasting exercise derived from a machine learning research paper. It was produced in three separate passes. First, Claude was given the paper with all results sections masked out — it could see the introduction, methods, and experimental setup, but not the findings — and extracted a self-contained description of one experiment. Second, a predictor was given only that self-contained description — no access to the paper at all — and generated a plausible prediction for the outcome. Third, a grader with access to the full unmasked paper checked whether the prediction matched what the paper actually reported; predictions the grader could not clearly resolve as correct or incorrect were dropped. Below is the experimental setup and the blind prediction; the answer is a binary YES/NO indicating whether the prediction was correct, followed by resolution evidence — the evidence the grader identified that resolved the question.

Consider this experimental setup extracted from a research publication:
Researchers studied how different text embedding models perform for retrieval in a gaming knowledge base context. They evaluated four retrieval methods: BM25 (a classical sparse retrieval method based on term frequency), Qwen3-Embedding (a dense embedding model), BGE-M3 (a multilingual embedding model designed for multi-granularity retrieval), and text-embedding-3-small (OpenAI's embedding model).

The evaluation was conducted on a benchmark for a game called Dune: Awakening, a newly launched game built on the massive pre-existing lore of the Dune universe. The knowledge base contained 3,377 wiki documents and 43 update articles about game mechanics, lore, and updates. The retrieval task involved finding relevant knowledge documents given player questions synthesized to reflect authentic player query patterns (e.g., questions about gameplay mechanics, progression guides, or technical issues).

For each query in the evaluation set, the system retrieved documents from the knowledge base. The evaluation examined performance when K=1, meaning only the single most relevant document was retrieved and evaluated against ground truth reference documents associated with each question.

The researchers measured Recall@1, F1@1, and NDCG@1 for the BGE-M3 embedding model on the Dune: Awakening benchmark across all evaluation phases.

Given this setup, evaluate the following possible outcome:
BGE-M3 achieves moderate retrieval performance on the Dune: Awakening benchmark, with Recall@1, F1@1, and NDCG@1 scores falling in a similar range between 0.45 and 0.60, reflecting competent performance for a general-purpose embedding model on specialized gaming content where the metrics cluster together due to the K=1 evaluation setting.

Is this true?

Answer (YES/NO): NO